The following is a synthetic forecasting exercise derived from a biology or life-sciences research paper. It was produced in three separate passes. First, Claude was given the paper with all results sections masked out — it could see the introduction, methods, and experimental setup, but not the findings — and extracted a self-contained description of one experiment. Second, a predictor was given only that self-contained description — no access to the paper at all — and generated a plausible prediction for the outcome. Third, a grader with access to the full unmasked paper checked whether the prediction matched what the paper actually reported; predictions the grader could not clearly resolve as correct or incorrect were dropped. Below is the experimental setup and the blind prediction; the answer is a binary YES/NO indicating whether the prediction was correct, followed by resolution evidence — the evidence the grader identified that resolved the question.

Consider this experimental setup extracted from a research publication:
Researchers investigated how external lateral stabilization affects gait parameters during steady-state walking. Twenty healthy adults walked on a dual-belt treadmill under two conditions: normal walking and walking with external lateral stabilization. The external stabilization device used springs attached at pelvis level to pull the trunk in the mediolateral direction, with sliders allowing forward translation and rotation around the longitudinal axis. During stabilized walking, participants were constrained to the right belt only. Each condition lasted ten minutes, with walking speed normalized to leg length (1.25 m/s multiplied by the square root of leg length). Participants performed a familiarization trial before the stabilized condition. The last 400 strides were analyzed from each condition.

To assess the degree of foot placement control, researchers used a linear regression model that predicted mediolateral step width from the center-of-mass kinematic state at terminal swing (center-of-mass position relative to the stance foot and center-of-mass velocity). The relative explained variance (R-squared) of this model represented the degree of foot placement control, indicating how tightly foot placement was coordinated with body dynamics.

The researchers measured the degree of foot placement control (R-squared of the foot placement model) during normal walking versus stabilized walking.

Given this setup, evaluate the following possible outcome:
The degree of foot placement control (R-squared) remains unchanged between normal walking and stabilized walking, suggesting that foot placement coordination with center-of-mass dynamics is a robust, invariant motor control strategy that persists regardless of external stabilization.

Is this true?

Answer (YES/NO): NO